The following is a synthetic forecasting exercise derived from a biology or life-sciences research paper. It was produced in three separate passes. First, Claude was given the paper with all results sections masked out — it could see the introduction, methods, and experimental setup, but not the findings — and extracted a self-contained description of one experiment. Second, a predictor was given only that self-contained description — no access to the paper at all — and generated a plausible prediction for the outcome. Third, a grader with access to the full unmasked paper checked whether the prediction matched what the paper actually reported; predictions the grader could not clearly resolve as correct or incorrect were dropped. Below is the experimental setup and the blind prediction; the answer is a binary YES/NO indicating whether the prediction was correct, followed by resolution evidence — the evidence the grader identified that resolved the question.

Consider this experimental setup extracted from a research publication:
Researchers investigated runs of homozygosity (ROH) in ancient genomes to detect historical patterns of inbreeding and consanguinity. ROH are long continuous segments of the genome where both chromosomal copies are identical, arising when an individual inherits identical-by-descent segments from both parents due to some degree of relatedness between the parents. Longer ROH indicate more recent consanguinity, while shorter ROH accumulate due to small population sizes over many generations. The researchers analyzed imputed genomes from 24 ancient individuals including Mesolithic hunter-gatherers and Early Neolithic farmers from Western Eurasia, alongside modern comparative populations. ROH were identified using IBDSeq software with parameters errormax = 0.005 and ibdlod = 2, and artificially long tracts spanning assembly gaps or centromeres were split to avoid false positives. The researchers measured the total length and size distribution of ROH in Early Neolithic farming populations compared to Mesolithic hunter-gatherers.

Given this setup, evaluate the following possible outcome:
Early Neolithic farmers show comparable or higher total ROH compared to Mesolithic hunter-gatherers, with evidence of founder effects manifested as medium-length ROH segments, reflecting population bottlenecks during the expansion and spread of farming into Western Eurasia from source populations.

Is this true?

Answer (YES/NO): NO